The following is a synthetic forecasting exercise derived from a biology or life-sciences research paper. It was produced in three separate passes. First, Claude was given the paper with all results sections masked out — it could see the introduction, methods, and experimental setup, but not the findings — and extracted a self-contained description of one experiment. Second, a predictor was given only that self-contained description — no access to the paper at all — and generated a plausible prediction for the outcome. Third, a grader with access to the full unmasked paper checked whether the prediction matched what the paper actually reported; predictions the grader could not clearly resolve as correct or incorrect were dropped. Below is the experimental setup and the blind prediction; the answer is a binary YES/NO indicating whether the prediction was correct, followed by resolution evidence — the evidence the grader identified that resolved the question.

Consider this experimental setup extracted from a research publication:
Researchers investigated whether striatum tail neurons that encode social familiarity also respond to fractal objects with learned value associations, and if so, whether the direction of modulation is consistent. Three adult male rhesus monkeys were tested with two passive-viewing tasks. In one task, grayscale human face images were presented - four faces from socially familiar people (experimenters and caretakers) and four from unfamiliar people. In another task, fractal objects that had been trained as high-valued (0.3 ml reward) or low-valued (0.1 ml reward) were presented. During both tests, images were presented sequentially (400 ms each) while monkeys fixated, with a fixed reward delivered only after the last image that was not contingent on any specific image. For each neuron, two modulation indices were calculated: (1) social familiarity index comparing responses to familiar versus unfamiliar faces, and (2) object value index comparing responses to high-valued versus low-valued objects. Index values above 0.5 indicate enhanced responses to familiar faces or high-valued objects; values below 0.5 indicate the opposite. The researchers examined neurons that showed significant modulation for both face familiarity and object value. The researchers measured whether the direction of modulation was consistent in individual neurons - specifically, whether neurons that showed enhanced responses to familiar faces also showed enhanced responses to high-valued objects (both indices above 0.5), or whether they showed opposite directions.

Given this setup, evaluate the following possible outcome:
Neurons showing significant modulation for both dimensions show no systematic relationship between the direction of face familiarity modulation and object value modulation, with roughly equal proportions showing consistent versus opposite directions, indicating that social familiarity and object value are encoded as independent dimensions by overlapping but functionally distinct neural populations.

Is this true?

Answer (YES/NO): NO